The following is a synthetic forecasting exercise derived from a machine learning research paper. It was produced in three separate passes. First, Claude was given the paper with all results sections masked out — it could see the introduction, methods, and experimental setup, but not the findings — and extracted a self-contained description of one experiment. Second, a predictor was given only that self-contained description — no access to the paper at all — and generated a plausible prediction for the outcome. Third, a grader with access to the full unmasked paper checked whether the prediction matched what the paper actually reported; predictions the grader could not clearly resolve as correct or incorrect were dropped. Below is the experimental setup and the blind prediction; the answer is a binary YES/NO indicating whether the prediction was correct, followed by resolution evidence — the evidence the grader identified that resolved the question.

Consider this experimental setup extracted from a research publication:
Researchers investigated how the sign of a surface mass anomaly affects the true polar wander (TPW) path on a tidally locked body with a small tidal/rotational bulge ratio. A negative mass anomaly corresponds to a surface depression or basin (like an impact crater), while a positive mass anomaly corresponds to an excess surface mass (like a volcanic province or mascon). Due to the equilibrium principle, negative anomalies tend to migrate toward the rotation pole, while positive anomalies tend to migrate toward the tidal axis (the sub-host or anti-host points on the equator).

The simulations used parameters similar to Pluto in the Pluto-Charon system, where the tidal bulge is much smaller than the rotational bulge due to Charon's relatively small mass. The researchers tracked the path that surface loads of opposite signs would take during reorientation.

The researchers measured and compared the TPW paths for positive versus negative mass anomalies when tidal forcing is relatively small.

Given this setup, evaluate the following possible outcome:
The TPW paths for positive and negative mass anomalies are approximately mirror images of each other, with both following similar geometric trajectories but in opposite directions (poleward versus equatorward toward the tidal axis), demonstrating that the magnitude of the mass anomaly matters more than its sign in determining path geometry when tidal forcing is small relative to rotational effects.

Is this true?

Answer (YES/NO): NO